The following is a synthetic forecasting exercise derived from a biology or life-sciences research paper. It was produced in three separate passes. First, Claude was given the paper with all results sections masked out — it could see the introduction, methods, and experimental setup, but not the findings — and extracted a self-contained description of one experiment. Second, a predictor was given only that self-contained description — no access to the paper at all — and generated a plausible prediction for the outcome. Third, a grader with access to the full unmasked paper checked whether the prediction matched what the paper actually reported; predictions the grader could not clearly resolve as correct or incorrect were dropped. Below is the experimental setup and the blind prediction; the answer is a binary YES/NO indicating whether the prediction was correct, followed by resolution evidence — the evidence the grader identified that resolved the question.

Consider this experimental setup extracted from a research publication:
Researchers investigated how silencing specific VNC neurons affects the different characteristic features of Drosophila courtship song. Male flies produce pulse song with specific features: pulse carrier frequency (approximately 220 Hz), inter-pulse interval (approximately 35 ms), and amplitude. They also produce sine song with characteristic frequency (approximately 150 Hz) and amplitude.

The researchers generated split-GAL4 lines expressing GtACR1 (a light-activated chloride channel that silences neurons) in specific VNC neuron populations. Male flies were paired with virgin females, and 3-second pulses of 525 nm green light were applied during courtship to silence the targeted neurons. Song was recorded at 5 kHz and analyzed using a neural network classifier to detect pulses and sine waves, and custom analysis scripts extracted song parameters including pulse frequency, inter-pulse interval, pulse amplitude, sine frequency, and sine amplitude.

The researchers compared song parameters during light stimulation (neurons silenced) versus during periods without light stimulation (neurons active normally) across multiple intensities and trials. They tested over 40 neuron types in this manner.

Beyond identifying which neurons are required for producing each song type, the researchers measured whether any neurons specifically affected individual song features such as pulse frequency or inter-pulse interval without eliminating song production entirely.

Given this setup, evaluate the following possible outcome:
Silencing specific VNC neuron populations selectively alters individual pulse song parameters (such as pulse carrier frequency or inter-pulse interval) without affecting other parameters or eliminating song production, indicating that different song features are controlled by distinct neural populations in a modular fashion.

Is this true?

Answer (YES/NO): NO